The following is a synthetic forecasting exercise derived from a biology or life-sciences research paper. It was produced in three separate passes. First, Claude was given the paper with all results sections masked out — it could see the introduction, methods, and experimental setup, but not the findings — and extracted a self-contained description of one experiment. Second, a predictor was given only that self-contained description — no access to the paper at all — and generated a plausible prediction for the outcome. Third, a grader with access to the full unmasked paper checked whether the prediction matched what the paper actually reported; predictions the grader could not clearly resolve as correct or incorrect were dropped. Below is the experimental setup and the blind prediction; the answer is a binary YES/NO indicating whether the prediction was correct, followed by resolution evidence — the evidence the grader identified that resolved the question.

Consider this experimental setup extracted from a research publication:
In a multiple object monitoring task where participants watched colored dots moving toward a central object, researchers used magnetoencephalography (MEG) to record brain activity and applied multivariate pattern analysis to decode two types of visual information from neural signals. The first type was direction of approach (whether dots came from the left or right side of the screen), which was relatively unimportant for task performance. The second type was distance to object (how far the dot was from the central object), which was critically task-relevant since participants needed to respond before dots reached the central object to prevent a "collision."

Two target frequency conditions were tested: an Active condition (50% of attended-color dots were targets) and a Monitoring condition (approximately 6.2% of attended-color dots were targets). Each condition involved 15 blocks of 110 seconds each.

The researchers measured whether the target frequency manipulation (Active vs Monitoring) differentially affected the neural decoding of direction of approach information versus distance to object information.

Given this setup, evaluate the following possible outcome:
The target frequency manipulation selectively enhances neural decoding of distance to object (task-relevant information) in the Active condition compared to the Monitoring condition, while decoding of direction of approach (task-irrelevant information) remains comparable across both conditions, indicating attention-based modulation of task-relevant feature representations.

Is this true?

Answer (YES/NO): NO